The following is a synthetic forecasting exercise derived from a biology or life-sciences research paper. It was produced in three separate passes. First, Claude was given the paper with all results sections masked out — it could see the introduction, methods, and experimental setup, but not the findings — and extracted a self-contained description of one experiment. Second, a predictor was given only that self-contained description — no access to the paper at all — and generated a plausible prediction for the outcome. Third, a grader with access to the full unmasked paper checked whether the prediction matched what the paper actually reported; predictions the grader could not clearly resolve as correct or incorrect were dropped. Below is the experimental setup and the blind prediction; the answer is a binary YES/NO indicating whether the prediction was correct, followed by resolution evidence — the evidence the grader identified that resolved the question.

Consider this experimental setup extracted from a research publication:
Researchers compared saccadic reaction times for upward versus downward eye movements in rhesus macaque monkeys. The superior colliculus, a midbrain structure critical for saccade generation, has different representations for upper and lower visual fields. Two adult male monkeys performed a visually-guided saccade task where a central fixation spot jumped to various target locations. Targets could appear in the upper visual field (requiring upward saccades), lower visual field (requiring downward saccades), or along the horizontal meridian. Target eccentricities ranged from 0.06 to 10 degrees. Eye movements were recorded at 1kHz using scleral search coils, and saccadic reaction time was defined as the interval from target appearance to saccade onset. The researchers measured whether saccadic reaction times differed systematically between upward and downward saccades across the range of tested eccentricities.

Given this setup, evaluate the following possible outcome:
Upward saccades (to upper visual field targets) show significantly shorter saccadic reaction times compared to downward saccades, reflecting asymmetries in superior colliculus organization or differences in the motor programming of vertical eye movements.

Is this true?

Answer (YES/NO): YES